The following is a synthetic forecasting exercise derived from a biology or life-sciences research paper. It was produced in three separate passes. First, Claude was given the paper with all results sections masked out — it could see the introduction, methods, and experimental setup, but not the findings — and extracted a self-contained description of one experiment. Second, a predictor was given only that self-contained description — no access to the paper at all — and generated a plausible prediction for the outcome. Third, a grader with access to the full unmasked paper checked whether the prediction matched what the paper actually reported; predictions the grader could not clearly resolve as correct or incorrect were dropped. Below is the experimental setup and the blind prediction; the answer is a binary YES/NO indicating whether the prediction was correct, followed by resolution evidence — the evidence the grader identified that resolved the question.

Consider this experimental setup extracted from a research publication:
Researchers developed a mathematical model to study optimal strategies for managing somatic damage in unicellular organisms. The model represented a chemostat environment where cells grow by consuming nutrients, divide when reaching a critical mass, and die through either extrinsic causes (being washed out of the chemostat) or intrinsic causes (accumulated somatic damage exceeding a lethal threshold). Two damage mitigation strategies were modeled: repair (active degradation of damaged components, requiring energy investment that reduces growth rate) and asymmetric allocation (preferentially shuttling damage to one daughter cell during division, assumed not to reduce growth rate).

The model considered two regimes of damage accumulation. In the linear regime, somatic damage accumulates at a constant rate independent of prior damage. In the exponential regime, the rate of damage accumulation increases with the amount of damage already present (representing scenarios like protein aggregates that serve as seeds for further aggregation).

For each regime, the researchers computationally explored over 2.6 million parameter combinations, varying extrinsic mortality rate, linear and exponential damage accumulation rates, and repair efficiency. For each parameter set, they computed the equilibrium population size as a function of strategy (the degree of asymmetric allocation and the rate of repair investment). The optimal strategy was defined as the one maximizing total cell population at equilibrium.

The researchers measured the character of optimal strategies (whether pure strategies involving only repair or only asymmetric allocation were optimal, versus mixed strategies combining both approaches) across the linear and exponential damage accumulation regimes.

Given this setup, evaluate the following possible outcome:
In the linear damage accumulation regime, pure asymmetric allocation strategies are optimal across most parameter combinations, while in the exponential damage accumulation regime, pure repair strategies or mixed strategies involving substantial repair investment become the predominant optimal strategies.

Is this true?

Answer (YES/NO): NO